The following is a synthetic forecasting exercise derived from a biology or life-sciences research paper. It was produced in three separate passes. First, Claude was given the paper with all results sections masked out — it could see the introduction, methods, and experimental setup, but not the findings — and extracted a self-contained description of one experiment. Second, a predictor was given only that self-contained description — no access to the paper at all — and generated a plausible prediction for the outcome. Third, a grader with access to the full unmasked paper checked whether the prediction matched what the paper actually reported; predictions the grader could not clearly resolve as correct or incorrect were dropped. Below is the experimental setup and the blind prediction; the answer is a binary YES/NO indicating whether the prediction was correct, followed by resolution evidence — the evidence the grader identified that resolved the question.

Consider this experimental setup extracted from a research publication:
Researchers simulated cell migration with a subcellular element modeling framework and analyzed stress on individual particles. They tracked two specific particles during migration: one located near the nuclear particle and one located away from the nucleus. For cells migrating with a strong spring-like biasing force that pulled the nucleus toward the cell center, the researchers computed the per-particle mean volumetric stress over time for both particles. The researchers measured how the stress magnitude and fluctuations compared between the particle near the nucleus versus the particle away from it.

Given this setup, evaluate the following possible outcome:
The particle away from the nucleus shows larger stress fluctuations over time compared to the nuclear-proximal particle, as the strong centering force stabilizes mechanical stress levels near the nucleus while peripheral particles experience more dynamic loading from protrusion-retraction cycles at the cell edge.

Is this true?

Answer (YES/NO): NO